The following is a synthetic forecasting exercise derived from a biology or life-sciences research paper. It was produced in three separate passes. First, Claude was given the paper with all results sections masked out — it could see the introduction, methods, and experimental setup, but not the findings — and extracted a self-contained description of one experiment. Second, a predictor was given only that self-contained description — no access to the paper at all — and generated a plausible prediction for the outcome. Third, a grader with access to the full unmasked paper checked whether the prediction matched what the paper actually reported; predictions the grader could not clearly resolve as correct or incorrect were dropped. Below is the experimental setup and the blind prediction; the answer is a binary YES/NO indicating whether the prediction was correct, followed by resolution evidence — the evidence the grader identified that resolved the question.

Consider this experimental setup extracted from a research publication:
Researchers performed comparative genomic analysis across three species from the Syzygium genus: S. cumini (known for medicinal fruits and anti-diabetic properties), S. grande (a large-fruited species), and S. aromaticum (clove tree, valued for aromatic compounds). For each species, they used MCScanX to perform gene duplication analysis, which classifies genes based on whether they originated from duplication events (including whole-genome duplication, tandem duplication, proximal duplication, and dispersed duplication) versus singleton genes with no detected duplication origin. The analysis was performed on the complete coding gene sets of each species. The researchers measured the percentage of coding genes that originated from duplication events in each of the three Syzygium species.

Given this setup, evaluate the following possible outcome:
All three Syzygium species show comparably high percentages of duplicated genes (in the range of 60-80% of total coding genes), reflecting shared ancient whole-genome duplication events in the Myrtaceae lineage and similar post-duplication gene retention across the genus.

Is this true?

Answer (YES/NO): NO